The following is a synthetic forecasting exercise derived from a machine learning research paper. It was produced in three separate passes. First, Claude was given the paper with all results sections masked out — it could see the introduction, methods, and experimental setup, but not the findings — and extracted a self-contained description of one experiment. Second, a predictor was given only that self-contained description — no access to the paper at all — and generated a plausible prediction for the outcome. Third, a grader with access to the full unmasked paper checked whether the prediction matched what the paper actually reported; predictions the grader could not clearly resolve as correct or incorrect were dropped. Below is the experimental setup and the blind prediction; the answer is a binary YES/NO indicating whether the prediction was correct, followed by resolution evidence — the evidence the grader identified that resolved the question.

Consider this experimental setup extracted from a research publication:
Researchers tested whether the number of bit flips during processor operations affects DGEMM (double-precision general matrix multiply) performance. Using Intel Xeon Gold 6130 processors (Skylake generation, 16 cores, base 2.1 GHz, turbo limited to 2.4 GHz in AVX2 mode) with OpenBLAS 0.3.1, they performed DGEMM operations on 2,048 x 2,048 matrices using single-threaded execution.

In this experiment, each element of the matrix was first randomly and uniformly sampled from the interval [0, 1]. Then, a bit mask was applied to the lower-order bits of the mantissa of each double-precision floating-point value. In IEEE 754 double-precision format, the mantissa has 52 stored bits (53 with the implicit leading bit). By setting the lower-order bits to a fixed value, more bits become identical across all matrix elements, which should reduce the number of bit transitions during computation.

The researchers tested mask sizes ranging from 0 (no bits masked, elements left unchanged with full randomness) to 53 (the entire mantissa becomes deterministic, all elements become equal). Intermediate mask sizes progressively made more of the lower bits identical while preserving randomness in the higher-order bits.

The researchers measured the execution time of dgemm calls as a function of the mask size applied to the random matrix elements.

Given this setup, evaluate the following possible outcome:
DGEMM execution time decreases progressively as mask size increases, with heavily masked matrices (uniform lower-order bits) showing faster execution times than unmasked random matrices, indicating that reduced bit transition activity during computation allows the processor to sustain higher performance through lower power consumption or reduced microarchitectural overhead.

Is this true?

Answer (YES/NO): YES